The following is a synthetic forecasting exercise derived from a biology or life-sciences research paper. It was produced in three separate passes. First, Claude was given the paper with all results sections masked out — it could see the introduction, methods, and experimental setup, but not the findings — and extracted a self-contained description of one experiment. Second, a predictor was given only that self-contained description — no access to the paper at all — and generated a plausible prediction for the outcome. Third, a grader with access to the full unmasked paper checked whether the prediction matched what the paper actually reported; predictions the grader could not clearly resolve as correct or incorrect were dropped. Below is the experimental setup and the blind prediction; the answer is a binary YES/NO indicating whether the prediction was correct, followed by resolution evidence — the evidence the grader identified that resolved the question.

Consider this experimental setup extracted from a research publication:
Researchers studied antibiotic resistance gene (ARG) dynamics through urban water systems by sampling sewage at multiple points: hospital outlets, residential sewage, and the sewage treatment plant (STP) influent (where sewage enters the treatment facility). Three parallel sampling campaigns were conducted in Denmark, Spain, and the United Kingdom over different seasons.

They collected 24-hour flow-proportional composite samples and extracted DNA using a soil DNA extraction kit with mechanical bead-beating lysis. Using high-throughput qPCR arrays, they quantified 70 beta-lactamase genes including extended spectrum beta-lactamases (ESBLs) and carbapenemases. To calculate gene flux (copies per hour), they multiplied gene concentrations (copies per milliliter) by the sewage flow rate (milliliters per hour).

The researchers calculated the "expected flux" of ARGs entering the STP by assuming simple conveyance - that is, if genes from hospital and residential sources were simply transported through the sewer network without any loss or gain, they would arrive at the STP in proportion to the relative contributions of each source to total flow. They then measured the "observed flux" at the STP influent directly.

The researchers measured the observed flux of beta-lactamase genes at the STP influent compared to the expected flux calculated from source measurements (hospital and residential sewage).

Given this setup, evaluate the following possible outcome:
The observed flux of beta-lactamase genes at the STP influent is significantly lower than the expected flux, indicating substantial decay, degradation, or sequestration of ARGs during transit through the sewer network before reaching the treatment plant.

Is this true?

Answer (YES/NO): YES